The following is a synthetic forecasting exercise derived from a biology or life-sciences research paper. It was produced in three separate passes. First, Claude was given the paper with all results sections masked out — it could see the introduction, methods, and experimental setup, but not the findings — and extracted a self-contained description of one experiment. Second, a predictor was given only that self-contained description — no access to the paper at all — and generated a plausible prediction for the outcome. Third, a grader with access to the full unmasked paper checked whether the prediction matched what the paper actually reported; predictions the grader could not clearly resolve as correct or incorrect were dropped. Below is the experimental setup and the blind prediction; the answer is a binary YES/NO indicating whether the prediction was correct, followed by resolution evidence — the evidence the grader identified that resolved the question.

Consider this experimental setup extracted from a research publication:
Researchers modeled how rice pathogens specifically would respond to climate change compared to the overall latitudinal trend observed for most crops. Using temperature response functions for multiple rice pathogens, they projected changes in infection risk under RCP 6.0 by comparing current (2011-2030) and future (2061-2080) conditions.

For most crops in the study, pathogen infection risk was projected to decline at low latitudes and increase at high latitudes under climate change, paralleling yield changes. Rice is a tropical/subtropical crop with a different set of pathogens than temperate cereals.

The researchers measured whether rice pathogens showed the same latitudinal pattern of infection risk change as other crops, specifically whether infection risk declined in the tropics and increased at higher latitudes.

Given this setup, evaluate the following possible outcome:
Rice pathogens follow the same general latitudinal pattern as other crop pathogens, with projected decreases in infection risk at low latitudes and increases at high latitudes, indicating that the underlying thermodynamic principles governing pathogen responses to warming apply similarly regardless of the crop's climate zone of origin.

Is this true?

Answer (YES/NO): NO